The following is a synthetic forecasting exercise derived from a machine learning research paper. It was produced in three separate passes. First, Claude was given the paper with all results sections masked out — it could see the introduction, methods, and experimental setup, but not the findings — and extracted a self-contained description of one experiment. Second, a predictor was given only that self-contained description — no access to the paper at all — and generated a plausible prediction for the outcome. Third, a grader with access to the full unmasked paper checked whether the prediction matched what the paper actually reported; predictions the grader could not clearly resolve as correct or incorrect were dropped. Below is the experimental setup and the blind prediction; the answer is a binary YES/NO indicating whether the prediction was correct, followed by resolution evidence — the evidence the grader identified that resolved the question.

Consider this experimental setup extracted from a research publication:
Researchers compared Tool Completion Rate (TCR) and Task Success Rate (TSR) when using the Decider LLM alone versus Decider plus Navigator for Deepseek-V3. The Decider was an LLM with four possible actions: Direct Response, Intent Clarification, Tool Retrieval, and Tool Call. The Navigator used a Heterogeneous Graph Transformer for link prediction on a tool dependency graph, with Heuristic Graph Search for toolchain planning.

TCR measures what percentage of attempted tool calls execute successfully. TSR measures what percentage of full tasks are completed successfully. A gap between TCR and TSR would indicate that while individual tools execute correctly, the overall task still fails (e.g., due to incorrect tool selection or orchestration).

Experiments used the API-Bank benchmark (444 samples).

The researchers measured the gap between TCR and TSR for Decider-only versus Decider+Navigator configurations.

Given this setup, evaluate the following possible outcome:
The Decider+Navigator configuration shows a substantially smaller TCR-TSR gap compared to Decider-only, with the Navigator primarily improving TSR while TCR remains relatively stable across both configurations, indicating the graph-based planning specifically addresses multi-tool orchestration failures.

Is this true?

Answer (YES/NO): NO